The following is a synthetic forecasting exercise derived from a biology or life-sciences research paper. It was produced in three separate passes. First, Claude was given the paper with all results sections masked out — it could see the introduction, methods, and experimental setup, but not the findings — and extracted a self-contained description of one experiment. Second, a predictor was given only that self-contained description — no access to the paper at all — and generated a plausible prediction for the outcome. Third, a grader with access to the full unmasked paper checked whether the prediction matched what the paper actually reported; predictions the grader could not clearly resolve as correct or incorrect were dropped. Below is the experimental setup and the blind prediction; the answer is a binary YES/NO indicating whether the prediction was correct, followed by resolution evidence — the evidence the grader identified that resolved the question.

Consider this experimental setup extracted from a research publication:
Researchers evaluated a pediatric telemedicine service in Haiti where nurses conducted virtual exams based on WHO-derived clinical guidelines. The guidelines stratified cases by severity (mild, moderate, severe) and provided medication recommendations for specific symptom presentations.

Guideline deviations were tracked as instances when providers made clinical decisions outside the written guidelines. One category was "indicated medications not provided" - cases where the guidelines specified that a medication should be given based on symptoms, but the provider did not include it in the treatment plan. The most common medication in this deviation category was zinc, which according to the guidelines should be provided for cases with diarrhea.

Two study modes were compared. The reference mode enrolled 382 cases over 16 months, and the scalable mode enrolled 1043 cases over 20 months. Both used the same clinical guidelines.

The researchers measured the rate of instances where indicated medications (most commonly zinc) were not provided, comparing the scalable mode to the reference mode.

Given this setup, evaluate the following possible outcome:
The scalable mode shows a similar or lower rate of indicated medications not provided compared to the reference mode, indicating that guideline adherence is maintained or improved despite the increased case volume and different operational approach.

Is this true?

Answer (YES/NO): YES